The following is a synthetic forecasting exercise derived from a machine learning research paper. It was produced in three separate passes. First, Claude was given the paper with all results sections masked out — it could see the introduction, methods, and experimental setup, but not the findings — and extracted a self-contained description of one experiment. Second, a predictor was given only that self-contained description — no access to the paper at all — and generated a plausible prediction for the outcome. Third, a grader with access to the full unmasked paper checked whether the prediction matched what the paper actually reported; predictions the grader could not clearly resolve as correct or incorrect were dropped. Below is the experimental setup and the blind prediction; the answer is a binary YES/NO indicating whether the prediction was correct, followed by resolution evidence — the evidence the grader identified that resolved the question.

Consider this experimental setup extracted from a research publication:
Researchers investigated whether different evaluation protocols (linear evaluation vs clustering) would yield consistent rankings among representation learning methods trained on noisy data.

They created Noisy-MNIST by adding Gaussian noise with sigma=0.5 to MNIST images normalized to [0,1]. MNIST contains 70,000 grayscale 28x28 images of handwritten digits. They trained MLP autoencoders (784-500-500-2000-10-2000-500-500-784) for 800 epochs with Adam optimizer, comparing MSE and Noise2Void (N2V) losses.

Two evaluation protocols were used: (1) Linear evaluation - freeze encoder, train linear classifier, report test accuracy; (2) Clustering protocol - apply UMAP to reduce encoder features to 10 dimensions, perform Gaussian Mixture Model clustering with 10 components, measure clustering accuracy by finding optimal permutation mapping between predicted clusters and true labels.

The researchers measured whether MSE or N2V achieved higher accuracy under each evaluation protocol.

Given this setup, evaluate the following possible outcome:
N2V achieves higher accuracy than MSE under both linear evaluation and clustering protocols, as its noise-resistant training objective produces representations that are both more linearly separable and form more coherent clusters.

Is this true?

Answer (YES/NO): YES